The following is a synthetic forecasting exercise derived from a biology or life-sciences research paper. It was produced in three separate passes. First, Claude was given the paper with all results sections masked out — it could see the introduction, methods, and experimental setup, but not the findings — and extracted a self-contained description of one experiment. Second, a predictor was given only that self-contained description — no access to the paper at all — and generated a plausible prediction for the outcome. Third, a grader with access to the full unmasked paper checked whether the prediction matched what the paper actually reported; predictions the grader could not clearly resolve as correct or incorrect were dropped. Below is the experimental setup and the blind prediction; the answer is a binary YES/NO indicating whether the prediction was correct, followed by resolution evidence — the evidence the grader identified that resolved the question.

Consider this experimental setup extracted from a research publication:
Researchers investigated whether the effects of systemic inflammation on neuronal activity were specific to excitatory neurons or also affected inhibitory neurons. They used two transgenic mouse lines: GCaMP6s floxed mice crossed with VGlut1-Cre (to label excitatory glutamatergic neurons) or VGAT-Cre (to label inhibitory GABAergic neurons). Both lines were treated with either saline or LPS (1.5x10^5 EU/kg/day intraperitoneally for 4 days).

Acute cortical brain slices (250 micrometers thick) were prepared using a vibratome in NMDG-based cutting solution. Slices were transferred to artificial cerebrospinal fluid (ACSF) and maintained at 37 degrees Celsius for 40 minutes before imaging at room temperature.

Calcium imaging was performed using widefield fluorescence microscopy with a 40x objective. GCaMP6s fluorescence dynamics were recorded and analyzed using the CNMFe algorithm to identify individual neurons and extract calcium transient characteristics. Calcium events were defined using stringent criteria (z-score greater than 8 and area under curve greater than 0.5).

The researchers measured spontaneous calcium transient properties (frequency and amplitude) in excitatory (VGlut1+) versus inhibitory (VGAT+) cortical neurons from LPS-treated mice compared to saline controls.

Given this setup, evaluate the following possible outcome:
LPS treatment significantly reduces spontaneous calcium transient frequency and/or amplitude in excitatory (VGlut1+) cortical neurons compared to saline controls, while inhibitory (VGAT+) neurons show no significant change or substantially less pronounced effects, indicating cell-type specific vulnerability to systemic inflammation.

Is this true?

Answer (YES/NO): NO